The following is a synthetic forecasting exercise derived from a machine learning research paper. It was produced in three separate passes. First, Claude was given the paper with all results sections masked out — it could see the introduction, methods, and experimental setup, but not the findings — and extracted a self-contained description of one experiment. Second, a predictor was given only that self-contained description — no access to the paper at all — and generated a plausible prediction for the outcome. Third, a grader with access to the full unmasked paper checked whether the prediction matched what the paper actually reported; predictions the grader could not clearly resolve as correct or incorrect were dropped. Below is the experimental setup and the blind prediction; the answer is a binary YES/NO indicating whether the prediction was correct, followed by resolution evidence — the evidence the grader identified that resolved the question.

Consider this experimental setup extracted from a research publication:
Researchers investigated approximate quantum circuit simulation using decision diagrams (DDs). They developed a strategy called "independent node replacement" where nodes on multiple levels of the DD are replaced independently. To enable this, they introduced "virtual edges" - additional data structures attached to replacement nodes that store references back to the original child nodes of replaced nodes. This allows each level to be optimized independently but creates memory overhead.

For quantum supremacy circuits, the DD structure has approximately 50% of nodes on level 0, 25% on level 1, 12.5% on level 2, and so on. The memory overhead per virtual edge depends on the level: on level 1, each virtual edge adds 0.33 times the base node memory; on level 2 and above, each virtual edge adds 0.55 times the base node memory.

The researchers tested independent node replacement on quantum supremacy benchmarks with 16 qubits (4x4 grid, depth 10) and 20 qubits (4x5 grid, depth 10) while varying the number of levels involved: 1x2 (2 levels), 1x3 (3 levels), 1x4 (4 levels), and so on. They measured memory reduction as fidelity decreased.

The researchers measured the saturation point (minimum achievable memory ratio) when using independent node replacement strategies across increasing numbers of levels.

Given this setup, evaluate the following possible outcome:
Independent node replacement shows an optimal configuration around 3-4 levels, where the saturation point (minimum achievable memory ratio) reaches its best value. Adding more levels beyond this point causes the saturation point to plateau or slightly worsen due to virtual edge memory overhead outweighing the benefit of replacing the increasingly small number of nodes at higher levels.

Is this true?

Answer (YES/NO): NO